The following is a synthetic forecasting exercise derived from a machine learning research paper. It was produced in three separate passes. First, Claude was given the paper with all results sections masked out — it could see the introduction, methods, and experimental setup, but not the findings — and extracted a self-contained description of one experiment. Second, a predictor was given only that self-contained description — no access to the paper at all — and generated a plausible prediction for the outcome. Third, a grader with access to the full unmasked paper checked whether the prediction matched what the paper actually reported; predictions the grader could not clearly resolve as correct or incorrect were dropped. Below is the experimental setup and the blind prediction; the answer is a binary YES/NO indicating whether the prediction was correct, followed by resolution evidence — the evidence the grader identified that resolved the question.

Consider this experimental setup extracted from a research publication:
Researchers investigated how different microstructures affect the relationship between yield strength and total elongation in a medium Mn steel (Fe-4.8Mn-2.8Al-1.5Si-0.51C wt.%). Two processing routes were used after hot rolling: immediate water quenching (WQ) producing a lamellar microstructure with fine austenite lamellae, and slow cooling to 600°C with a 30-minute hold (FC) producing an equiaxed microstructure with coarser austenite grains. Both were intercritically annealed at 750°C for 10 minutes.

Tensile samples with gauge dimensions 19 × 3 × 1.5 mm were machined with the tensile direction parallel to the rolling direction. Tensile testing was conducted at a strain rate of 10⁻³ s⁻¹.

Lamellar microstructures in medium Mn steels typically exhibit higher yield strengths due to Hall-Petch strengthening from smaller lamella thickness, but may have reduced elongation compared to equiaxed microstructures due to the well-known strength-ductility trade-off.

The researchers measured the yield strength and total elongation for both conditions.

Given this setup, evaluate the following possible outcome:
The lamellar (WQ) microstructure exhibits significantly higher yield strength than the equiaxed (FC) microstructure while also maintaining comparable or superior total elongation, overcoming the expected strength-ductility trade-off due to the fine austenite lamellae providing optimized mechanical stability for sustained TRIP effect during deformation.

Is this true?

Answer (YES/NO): NO